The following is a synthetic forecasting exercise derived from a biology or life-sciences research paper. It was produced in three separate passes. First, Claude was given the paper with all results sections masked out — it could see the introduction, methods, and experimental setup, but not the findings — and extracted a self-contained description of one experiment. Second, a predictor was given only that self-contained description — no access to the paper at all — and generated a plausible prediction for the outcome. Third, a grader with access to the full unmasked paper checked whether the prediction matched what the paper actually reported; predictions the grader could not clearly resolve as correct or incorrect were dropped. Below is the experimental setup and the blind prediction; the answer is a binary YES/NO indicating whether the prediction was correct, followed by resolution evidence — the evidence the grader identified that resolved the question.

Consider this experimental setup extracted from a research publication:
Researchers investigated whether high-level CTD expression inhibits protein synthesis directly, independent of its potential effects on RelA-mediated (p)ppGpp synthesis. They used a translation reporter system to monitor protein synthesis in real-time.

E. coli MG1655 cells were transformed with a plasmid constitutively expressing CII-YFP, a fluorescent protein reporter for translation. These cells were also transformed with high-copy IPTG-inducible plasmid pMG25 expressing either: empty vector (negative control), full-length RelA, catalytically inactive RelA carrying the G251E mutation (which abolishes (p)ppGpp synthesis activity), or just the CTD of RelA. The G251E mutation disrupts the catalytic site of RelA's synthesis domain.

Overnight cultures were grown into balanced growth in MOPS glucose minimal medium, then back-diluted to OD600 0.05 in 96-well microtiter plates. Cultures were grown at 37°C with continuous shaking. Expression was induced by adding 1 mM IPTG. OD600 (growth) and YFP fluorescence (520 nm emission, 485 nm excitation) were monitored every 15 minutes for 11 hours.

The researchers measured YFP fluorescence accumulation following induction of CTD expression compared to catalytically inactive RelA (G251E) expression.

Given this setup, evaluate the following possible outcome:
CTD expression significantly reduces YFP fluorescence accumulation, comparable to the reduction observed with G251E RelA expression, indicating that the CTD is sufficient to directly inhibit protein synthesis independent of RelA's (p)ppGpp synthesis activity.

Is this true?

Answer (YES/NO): NO